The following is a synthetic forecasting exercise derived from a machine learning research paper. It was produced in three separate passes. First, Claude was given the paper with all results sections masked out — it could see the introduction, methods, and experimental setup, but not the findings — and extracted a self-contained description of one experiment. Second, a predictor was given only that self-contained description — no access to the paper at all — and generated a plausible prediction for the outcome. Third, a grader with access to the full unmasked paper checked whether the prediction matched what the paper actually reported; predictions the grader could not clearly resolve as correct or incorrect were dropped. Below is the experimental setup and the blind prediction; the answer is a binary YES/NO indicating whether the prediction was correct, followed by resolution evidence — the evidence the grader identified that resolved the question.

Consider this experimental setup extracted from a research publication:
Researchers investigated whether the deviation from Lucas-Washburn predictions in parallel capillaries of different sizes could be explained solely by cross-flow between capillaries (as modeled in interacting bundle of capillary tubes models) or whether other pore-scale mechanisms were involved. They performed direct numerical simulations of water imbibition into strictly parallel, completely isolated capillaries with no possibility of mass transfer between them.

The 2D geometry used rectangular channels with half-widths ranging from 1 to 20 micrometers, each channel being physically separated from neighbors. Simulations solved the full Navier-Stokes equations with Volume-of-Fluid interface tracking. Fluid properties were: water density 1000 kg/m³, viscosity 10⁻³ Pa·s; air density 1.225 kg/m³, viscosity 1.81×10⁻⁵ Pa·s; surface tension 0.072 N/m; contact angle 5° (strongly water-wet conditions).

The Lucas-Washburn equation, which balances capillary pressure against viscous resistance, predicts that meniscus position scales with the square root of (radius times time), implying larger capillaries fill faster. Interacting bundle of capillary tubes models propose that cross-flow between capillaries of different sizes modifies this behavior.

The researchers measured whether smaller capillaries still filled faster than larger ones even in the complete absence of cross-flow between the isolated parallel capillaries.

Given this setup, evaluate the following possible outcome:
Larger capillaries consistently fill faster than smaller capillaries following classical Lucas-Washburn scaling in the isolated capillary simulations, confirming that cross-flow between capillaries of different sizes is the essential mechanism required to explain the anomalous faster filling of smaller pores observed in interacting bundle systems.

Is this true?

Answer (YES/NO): NO